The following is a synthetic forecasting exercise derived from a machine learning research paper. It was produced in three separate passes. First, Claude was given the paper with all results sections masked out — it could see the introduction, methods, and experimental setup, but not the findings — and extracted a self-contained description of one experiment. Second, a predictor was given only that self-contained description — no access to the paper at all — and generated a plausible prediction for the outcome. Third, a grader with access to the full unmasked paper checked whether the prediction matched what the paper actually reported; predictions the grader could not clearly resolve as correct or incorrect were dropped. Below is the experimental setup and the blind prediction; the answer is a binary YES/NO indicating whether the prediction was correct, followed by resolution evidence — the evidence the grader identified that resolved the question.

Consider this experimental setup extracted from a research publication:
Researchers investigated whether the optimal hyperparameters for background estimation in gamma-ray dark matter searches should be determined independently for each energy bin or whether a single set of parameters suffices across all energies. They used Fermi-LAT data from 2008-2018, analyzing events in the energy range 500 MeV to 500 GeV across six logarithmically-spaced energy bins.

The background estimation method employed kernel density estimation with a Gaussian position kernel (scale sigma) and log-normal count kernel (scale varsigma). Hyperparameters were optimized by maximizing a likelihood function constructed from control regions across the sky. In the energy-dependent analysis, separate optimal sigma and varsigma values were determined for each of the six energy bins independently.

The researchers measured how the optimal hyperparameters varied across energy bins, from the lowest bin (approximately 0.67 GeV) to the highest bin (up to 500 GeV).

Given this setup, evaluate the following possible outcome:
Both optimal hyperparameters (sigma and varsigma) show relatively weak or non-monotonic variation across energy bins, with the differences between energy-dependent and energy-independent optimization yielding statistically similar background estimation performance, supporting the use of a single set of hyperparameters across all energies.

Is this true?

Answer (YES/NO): YES